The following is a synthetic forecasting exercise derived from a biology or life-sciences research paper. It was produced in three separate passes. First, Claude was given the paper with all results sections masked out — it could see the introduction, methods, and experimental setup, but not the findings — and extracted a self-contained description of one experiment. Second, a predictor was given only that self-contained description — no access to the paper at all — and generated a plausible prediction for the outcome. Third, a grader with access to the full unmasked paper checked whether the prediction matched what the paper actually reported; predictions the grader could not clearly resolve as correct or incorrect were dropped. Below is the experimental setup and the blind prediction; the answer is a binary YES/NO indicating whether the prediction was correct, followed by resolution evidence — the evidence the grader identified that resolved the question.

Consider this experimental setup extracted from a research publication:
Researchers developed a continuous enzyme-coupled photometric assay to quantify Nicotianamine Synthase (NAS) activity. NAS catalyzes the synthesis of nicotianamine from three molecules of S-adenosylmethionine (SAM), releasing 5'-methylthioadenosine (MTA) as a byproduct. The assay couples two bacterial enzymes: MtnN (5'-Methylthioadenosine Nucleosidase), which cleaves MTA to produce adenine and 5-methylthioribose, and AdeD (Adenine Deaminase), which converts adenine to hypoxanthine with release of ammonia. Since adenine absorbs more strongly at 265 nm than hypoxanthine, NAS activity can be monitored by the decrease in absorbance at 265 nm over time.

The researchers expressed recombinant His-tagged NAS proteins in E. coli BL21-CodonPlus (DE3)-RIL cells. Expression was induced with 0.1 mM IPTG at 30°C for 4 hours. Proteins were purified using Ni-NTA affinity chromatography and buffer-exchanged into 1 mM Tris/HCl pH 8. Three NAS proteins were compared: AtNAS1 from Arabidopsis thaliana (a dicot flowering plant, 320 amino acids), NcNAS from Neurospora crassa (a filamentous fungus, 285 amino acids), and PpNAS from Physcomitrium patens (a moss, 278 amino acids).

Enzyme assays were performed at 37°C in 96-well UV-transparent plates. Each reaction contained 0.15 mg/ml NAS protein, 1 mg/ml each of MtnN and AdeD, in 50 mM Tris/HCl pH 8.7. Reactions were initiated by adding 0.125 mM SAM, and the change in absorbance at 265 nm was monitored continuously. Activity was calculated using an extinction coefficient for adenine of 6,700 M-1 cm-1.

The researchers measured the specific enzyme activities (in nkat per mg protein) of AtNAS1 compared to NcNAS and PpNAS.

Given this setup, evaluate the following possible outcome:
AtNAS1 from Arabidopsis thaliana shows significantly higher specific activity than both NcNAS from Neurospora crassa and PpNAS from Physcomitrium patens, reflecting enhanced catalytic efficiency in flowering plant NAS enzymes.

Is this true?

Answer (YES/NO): NO